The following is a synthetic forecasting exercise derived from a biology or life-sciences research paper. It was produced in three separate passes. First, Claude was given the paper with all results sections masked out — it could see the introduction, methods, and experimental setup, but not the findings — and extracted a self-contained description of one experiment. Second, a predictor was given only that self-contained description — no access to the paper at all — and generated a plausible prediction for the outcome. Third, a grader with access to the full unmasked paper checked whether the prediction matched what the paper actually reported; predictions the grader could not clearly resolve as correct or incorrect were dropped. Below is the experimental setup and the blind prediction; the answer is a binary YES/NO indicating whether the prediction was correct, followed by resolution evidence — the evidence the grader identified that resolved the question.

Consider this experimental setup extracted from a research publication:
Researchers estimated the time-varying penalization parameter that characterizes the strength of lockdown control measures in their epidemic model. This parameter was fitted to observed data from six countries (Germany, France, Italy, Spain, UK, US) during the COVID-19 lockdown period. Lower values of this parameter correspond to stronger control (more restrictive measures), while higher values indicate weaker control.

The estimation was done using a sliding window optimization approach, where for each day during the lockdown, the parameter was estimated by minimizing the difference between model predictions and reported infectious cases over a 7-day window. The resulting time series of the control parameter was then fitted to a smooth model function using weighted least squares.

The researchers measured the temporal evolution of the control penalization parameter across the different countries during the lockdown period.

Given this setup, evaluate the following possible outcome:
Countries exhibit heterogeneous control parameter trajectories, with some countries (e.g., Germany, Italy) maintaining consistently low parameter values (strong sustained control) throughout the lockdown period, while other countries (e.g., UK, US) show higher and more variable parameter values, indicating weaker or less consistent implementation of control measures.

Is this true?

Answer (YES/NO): NO